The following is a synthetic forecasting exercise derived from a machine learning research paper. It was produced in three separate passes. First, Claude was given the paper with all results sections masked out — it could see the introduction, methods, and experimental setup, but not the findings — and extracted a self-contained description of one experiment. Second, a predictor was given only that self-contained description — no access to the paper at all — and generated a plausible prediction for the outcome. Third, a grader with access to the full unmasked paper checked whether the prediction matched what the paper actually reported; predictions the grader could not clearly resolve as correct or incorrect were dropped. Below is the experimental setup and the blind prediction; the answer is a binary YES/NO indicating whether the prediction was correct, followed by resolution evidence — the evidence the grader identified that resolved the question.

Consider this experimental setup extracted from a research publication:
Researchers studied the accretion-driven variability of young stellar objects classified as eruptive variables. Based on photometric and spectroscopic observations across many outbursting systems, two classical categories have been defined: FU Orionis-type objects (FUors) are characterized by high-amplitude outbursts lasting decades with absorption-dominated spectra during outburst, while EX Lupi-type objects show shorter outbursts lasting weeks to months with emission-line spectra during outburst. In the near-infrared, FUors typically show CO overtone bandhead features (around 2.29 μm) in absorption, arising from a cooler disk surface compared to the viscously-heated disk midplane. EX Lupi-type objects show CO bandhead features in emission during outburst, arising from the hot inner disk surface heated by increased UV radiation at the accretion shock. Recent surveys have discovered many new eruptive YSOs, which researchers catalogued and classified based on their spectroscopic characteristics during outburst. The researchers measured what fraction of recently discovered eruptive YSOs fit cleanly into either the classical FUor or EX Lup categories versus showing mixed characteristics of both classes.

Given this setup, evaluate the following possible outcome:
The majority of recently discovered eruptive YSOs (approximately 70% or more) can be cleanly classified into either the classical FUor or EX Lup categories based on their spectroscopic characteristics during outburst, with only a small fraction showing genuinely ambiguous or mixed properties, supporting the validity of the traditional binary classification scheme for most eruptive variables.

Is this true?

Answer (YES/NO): NO